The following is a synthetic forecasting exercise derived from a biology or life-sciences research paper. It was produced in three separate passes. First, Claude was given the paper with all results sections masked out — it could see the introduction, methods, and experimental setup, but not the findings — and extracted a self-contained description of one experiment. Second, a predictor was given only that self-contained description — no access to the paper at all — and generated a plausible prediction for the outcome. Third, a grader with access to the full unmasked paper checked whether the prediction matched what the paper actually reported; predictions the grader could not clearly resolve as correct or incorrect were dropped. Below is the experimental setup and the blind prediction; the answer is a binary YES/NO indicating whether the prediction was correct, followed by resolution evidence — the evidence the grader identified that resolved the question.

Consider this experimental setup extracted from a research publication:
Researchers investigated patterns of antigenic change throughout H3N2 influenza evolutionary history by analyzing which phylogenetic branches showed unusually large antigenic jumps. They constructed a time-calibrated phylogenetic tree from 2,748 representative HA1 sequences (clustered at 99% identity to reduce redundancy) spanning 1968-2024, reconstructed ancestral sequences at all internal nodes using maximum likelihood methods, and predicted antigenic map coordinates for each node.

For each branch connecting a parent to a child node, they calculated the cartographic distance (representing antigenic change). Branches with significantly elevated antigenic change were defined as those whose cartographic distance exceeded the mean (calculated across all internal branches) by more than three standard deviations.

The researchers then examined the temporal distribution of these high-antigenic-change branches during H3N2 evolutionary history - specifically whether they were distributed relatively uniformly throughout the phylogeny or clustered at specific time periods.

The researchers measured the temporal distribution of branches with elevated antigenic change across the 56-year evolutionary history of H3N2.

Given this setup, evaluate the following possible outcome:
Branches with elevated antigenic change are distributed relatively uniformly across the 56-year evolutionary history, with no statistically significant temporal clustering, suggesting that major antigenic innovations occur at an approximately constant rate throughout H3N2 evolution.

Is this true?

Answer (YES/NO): NO